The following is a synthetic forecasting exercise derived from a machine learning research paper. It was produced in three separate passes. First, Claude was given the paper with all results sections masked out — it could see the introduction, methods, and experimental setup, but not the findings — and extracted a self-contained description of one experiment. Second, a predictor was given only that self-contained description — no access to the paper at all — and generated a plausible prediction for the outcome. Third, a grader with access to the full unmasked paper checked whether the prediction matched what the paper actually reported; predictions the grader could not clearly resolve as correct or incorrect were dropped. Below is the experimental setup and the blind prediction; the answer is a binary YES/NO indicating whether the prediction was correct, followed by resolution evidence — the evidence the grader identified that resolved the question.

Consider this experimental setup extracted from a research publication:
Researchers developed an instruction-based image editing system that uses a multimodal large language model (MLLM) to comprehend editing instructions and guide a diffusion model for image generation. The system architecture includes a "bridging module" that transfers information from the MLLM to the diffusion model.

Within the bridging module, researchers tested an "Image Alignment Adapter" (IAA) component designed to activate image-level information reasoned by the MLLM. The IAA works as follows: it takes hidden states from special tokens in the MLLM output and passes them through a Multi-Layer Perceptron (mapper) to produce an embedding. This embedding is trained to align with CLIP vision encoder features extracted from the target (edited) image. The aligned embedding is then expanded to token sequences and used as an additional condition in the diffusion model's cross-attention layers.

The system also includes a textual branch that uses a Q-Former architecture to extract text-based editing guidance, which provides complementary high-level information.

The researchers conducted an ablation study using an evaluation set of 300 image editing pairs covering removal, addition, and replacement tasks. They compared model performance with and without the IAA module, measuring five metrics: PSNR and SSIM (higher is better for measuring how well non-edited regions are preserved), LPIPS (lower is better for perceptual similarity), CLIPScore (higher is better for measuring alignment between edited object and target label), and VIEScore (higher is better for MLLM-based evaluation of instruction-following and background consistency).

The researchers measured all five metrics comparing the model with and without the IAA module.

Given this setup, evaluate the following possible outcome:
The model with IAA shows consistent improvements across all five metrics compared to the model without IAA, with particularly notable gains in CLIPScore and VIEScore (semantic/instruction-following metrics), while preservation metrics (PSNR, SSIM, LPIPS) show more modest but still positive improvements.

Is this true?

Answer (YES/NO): NO